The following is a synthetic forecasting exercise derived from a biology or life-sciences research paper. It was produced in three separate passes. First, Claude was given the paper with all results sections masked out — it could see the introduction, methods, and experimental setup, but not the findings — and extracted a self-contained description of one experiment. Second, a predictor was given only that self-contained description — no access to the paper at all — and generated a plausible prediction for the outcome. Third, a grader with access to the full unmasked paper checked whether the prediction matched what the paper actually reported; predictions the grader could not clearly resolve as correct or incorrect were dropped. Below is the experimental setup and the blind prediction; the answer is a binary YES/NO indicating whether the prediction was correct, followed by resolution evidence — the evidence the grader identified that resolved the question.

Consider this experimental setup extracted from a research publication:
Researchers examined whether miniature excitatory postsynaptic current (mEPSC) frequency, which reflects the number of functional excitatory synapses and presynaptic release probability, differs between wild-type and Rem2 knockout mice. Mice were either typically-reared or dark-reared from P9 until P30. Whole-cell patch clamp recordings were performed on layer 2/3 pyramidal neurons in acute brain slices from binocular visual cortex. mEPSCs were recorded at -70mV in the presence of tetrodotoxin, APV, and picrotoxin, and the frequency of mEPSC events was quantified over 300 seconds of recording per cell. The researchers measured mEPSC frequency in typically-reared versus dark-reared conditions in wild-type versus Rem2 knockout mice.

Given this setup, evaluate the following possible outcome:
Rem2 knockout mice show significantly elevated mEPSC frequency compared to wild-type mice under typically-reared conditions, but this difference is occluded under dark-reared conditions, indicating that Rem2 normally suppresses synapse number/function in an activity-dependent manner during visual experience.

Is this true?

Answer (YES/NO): NO